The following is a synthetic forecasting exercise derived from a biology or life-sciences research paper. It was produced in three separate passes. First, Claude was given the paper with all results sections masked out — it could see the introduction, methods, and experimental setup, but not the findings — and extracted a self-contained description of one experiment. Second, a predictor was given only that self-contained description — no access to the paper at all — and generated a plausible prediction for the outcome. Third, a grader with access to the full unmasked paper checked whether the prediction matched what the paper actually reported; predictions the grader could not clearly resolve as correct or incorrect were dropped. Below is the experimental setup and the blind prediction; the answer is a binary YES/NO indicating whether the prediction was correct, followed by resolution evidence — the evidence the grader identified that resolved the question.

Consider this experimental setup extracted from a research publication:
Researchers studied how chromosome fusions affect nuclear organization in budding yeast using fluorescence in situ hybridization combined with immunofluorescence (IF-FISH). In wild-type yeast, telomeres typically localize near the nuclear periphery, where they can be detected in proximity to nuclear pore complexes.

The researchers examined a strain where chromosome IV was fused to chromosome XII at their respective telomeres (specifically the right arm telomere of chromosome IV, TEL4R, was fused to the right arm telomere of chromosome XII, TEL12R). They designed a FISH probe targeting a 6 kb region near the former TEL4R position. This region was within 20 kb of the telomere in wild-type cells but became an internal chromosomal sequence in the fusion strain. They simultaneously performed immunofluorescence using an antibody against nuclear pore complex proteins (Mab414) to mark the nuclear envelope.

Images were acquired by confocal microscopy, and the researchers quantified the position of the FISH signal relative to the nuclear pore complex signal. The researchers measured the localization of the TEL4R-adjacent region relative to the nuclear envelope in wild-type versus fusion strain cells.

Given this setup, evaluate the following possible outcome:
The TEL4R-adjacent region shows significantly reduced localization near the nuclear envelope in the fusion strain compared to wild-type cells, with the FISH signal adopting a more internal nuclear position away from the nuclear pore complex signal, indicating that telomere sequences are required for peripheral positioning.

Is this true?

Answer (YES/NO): YES